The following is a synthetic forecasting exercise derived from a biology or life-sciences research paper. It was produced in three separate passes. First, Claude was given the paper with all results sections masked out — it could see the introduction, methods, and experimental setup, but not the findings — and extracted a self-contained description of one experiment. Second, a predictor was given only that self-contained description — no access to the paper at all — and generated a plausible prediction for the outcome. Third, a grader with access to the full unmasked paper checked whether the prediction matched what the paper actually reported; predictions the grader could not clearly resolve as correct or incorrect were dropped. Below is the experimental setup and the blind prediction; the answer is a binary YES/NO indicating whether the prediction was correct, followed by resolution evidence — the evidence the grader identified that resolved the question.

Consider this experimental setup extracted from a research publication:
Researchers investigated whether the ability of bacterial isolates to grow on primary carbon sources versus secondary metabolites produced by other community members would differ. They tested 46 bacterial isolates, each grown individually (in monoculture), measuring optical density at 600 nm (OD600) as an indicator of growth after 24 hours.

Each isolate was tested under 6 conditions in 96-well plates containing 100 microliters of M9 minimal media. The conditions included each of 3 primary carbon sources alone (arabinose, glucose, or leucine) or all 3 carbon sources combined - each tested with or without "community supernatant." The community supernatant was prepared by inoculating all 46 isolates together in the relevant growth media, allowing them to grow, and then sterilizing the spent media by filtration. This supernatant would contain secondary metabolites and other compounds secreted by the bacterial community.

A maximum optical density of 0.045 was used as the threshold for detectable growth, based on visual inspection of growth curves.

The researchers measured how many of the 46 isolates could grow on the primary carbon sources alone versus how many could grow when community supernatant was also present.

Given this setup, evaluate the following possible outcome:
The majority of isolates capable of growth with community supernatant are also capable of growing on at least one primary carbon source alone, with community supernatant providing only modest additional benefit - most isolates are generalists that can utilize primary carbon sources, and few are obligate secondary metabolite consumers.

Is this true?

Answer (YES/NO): NO